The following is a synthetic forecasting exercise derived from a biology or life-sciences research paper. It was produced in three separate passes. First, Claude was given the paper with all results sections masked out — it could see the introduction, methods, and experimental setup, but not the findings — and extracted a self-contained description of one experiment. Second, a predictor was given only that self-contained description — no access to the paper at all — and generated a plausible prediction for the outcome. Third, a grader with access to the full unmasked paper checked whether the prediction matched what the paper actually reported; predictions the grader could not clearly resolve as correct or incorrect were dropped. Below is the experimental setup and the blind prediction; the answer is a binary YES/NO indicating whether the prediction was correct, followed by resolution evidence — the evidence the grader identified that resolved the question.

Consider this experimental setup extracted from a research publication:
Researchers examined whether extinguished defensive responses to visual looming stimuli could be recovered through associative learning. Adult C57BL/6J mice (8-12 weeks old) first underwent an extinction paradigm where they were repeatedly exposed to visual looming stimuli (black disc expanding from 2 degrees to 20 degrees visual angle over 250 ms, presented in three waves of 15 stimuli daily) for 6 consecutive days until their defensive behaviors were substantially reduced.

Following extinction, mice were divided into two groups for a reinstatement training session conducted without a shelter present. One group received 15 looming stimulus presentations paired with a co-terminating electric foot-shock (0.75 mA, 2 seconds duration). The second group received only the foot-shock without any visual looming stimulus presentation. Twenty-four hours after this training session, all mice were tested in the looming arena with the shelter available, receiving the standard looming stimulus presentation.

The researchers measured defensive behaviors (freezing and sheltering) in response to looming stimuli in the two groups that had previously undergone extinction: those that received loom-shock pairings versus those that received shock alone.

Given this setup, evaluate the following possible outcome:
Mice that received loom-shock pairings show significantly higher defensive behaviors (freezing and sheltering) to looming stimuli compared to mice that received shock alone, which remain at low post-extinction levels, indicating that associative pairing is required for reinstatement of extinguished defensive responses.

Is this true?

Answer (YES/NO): NO